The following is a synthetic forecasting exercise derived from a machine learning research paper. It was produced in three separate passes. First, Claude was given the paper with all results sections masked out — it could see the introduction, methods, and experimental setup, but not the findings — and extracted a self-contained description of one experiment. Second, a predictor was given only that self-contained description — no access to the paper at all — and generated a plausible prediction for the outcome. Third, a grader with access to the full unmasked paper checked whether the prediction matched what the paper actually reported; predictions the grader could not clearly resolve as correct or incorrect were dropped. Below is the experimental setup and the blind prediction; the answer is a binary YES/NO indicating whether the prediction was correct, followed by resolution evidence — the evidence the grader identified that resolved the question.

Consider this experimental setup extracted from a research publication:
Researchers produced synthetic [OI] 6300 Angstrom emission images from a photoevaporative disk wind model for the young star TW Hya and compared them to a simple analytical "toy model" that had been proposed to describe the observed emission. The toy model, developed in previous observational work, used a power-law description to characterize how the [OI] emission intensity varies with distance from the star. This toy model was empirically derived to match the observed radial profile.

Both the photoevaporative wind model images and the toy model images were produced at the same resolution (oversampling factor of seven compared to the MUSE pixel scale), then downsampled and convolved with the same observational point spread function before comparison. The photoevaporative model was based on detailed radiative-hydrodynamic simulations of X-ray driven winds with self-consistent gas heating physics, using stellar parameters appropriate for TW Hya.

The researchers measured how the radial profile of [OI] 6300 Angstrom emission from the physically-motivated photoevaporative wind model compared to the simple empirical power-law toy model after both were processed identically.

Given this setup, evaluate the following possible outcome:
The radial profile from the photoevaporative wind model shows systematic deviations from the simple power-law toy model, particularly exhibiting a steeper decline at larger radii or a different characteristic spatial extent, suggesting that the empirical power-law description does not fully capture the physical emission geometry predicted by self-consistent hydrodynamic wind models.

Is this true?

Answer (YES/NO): NO